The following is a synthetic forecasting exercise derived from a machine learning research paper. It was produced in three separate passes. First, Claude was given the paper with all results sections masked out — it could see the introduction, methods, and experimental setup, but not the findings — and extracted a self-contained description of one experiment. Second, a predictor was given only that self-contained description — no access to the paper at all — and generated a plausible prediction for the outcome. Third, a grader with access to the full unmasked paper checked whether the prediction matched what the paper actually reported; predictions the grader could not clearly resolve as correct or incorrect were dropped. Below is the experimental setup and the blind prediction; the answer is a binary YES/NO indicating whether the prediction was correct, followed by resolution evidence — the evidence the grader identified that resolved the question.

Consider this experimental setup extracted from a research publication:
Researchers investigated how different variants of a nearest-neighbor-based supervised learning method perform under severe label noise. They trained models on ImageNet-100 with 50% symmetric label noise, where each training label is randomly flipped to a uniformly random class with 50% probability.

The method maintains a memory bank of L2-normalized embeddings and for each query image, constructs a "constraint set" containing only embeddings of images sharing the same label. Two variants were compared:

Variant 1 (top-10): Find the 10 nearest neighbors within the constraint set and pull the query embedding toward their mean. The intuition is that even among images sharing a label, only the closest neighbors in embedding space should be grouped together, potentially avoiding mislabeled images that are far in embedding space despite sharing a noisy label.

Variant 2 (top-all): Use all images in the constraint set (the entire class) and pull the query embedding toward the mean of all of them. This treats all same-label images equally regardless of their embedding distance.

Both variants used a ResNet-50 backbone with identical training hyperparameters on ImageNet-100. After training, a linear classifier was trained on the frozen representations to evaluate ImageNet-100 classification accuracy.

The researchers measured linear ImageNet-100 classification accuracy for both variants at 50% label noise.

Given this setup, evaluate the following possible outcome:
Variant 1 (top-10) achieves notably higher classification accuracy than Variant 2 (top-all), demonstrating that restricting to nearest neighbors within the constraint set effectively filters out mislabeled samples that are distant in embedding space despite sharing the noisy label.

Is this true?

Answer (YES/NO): YES